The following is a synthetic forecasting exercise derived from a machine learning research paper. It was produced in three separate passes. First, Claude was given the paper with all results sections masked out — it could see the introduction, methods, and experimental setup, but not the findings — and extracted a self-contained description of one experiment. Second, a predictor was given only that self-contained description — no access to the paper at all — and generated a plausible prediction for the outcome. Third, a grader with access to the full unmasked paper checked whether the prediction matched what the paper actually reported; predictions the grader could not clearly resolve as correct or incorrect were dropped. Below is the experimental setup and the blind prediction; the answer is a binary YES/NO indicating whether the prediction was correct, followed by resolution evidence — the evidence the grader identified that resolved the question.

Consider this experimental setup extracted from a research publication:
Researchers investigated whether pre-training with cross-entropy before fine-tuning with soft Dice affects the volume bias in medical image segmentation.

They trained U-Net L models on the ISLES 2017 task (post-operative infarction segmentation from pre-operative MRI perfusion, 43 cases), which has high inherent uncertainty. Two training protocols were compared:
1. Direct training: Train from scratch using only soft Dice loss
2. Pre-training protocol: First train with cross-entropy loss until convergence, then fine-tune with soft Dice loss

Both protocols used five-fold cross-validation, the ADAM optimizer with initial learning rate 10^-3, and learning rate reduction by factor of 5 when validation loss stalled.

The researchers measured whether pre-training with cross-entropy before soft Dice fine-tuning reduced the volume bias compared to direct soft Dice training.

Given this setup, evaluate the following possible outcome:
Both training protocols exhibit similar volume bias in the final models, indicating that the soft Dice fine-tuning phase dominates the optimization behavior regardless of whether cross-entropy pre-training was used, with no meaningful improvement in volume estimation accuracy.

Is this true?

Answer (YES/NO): YES